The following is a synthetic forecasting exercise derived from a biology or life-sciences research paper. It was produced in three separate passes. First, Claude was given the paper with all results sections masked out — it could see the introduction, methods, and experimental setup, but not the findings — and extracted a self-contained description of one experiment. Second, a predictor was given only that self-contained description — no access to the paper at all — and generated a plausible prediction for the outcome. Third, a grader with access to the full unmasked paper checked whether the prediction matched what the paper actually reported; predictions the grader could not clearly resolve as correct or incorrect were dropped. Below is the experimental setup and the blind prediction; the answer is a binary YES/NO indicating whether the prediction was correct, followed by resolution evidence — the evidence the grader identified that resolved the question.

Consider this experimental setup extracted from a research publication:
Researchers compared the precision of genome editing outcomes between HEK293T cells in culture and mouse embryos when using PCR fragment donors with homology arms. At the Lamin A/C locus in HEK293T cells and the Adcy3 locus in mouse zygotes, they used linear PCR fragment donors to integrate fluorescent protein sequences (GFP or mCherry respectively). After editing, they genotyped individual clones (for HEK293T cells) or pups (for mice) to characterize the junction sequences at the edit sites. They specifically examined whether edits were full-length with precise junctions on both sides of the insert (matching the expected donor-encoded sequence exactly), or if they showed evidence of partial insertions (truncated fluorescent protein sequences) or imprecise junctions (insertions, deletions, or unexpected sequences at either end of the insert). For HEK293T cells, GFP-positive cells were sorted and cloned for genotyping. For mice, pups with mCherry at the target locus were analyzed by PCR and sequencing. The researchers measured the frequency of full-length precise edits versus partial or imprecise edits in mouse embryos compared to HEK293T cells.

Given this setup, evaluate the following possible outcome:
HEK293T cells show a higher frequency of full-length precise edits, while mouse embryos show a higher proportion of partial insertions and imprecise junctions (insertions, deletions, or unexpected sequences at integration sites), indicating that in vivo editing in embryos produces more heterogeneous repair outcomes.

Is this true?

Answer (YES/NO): NO